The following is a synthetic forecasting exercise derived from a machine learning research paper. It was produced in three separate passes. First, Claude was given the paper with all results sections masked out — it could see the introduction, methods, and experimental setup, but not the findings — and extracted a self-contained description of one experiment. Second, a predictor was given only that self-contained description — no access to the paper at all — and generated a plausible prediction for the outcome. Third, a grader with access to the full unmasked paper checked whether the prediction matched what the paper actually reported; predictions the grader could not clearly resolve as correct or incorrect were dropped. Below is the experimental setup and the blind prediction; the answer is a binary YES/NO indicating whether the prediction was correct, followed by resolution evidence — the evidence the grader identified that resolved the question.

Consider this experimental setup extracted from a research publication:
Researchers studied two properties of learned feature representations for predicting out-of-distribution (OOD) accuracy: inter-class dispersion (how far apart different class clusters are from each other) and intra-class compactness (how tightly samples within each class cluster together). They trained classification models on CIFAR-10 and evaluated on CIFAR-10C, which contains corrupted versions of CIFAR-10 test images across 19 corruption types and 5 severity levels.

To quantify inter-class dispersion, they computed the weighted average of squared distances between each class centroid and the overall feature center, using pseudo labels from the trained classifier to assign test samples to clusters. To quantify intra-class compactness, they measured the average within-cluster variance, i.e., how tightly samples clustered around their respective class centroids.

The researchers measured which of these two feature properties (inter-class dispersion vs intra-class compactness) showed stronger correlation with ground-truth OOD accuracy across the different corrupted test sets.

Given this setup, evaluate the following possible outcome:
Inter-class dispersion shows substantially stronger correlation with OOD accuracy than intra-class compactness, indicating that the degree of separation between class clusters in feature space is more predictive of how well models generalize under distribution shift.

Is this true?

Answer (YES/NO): YES